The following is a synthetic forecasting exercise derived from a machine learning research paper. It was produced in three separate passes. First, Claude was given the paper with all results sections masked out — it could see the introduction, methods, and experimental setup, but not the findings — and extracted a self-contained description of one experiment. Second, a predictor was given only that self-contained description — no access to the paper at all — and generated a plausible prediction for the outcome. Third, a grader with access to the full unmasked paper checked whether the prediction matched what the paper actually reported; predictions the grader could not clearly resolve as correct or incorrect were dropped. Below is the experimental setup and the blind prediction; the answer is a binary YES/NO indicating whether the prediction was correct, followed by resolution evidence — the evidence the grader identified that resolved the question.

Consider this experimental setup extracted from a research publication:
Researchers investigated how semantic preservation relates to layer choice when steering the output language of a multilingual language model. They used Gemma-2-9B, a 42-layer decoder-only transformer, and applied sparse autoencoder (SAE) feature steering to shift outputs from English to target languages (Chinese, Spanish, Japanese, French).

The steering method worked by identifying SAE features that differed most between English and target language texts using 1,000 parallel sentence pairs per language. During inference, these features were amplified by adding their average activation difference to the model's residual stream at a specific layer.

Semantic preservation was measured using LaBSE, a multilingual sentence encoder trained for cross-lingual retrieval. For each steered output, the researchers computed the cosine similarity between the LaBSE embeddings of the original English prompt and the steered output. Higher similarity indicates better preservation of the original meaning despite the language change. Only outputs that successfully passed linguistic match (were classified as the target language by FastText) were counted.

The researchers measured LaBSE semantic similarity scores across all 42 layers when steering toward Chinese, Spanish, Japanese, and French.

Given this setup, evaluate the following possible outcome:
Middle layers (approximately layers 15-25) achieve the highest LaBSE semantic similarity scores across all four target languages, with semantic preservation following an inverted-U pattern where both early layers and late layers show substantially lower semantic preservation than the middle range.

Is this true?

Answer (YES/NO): NO